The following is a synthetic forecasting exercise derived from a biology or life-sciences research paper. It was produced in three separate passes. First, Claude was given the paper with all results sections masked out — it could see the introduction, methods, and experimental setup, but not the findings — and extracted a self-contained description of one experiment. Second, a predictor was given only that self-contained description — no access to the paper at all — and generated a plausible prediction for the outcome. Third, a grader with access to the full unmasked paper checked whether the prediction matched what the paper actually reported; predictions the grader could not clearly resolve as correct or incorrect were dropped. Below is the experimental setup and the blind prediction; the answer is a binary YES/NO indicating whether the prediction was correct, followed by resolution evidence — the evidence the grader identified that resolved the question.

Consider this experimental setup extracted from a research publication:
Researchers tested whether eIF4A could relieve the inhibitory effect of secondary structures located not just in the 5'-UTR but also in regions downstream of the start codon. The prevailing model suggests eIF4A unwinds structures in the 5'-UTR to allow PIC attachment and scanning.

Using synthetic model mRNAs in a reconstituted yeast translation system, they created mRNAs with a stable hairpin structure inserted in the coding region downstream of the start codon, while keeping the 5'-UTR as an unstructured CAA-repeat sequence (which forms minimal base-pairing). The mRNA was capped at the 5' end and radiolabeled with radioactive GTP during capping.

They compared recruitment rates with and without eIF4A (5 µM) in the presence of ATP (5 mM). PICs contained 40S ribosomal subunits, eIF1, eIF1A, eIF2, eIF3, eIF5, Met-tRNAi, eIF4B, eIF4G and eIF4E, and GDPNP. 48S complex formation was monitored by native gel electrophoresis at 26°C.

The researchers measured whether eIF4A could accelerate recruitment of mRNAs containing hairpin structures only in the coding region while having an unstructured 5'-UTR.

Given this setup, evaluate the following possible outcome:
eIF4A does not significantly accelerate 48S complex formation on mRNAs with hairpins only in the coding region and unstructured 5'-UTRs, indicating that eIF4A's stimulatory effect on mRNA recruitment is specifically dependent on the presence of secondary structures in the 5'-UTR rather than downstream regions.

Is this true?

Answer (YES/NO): NO